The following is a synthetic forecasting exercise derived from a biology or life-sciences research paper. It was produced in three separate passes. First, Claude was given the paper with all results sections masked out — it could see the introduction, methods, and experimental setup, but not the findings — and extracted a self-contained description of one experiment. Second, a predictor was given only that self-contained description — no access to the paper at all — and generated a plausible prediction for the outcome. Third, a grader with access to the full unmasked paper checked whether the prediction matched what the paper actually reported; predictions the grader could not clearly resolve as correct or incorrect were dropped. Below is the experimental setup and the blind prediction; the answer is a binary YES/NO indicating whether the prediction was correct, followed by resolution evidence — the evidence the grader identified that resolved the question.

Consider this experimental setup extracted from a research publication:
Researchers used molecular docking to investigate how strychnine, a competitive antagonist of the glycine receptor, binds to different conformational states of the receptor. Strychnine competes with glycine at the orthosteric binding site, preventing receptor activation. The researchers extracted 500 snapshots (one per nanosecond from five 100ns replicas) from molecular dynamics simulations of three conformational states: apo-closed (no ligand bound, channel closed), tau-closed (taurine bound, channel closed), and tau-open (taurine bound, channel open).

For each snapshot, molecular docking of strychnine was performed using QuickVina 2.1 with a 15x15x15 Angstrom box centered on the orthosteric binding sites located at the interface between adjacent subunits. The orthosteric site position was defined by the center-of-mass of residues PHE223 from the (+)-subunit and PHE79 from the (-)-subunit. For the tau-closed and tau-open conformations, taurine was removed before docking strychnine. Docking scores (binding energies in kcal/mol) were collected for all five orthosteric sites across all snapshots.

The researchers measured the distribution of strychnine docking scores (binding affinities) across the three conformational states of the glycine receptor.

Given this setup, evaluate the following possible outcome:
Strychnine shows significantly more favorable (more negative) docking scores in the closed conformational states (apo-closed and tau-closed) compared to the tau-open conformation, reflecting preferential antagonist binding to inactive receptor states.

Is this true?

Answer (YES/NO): YES